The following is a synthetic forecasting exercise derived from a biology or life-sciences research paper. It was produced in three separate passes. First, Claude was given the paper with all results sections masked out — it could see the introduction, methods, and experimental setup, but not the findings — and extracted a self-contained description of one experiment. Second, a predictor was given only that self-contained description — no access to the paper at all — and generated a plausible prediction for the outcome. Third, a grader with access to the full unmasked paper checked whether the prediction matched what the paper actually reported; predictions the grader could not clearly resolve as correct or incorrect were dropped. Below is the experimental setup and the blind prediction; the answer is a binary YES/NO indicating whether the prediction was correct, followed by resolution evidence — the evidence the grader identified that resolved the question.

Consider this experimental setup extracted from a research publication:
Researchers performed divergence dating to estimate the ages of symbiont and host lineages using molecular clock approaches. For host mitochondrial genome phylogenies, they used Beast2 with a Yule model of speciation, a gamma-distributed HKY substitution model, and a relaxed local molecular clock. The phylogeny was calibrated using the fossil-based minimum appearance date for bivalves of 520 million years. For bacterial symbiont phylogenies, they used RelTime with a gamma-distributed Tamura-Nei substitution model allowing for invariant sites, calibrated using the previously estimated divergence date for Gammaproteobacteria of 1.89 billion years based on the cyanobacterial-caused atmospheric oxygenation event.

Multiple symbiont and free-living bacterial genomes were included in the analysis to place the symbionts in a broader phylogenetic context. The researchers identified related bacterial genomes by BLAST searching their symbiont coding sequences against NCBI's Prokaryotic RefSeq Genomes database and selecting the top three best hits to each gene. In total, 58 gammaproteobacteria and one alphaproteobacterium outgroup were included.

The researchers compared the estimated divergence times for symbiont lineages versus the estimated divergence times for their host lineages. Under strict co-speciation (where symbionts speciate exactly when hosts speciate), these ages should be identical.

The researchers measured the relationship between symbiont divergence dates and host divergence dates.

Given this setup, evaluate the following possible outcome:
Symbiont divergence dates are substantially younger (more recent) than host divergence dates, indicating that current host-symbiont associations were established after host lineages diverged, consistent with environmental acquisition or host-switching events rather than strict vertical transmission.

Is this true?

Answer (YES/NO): NO